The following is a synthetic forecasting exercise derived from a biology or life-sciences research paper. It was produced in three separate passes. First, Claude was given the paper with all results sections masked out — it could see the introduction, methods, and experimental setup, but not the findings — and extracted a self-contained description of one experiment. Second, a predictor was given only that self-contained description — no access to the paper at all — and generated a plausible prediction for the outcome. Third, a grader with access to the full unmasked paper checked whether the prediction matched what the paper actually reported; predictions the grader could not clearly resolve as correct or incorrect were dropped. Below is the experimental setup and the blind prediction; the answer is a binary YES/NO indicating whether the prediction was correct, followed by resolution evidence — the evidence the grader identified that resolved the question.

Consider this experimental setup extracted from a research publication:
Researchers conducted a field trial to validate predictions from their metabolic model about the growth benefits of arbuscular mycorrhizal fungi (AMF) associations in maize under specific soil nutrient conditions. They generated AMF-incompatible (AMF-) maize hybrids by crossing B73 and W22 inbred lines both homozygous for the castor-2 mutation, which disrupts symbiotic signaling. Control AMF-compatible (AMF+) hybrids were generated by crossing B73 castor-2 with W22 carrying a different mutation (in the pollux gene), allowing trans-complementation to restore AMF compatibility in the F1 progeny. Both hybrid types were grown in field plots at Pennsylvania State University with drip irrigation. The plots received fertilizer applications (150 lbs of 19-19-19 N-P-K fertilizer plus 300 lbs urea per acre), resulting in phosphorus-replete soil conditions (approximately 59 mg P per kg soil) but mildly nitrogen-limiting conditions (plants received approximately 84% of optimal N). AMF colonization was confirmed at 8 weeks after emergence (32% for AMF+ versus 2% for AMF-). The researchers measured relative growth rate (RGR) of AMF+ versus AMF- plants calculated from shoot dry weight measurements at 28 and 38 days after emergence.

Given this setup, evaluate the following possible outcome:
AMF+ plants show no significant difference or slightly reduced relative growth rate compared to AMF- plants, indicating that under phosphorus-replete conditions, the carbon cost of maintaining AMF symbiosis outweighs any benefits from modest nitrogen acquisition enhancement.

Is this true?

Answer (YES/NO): NO